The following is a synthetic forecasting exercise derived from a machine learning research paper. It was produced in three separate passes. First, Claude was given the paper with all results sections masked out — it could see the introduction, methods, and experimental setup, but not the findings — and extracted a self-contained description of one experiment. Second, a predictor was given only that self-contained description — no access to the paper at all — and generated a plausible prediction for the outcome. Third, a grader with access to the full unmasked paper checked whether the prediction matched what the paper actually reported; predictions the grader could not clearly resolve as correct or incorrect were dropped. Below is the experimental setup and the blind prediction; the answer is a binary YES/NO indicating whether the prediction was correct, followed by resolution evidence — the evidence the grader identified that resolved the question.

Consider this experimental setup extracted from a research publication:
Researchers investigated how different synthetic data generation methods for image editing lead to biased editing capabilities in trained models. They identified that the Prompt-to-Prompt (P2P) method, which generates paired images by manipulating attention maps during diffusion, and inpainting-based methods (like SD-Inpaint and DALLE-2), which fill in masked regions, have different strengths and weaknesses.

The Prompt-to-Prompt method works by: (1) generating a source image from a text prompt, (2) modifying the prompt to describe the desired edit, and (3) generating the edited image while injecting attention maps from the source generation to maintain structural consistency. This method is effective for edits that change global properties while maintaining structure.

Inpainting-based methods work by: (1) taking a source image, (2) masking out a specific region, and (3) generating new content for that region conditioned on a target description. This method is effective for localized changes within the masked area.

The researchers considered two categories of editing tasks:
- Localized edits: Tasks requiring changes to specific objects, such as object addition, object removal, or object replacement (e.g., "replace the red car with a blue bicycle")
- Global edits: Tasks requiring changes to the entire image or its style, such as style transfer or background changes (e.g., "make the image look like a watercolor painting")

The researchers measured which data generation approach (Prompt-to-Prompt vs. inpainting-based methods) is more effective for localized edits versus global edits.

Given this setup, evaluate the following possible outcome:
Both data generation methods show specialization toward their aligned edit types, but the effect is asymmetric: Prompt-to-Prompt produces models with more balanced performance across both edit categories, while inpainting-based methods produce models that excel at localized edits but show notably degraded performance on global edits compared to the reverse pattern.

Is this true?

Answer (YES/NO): NO